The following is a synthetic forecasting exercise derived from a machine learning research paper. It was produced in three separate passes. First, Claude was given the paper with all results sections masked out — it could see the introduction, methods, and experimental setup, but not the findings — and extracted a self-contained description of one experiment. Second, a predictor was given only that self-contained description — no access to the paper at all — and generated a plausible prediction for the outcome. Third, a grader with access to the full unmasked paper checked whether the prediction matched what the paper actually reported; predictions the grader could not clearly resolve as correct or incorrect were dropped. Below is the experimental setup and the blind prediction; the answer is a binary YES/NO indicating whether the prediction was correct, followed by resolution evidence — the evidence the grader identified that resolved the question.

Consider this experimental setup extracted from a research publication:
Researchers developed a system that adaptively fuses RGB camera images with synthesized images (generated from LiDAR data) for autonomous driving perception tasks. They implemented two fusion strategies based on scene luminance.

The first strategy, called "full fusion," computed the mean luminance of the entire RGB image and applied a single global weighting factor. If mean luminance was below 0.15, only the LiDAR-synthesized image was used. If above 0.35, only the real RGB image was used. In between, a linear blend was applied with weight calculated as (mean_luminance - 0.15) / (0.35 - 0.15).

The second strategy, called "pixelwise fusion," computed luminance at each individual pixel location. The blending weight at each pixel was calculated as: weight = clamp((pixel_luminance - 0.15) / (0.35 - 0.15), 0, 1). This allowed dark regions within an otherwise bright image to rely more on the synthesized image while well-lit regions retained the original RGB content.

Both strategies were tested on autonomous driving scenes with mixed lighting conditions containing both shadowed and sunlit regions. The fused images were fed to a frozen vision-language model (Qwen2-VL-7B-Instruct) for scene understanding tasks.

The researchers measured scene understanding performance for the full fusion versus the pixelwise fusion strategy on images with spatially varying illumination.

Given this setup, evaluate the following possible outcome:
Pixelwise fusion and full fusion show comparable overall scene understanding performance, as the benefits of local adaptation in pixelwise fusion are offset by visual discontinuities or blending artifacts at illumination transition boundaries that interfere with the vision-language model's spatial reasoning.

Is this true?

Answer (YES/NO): NO